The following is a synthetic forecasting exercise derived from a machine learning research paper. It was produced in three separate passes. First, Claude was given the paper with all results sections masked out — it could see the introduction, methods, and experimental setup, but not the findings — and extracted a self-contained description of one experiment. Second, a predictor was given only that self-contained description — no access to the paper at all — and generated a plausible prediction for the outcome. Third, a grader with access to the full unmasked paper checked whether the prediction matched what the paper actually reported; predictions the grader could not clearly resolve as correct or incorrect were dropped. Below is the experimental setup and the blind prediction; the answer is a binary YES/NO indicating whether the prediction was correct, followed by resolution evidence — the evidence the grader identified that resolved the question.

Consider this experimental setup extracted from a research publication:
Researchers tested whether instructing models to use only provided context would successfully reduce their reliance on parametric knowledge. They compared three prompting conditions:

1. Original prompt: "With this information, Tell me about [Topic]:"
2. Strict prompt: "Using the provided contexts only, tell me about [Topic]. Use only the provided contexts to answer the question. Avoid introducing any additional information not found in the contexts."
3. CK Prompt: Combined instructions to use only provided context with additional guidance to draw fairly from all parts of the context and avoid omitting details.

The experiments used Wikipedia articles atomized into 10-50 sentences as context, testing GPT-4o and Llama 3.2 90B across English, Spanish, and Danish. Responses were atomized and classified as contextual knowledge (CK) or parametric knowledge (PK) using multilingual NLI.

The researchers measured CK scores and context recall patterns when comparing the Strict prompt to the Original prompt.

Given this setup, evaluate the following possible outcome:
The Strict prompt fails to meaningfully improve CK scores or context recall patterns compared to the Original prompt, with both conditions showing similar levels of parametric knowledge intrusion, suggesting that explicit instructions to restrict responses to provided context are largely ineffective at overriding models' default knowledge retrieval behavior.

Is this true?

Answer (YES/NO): NO